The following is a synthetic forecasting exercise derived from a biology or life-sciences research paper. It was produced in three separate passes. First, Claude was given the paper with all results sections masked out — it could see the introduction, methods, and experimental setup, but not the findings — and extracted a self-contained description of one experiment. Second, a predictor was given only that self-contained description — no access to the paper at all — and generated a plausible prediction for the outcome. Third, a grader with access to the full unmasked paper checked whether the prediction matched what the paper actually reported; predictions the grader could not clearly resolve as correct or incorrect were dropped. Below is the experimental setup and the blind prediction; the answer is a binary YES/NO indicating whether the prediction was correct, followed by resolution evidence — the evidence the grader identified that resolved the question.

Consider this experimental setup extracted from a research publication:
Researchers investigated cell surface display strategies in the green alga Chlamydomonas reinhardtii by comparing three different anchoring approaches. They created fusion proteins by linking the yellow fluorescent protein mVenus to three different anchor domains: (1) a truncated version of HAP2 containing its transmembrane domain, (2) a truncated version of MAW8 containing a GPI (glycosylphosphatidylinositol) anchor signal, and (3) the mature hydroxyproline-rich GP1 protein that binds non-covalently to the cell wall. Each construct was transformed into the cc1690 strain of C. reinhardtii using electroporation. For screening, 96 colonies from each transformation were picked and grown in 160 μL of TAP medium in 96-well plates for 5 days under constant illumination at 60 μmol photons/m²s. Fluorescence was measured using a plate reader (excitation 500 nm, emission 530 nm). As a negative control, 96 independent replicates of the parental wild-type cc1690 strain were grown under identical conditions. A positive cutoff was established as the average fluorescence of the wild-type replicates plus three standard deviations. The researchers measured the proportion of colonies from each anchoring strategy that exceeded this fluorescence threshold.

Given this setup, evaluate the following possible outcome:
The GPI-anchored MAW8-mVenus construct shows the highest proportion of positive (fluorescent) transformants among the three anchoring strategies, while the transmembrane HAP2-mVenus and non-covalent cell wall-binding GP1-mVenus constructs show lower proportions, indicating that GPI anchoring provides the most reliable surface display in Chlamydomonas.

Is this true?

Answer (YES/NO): NO